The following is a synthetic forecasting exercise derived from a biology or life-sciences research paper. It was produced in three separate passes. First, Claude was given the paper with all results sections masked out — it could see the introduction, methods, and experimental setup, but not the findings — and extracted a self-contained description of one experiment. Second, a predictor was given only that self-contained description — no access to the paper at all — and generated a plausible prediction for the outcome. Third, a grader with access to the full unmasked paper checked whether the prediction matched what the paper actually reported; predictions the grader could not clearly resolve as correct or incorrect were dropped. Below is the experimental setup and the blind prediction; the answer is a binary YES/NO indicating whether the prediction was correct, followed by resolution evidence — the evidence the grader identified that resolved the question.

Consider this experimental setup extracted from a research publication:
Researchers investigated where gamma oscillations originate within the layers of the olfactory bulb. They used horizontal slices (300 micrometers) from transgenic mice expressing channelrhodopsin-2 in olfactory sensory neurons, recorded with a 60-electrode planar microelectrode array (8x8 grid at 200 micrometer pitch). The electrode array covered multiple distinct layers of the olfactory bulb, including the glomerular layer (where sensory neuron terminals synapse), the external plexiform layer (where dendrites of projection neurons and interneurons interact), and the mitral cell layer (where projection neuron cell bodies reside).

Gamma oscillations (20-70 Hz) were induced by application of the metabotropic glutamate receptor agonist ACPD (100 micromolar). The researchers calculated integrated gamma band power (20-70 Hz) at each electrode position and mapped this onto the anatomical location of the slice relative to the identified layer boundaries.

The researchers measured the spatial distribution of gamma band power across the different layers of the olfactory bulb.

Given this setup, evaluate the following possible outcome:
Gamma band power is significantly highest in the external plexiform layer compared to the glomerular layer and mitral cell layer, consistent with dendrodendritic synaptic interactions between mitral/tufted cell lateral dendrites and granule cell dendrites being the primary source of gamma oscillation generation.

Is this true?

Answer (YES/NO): YES